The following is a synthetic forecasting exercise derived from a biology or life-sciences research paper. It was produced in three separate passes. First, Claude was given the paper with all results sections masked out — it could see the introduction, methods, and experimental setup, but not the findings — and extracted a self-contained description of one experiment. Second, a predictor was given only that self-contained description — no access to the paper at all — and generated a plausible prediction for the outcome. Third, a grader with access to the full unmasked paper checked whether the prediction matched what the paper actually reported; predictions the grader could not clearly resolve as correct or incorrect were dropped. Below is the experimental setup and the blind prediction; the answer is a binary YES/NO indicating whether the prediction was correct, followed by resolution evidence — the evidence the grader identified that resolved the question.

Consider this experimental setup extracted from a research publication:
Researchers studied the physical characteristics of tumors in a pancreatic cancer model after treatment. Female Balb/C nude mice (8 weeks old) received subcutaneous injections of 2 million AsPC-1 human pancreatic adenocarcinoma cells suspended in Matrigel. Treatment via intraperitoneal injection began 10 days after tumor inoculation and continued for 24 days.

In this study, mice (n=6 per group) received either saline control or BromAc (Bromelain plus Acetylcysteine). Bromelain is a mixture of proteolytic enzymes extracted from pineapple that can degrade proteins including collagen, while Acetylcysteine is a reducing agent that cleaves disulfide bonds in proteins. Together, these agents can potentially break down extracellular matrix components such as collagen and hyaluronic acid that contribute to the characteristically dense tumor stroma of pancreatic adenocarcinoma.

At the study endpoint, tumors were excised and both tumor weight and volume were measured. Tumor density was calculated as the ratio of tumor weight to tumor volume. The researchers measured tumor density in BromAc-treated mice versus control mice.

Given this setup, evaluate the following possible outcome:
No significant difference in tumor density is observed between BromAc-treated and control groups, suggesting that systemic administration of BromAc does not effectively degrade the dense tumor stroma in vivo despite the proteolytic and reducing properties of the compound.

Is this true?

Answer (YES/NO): NO